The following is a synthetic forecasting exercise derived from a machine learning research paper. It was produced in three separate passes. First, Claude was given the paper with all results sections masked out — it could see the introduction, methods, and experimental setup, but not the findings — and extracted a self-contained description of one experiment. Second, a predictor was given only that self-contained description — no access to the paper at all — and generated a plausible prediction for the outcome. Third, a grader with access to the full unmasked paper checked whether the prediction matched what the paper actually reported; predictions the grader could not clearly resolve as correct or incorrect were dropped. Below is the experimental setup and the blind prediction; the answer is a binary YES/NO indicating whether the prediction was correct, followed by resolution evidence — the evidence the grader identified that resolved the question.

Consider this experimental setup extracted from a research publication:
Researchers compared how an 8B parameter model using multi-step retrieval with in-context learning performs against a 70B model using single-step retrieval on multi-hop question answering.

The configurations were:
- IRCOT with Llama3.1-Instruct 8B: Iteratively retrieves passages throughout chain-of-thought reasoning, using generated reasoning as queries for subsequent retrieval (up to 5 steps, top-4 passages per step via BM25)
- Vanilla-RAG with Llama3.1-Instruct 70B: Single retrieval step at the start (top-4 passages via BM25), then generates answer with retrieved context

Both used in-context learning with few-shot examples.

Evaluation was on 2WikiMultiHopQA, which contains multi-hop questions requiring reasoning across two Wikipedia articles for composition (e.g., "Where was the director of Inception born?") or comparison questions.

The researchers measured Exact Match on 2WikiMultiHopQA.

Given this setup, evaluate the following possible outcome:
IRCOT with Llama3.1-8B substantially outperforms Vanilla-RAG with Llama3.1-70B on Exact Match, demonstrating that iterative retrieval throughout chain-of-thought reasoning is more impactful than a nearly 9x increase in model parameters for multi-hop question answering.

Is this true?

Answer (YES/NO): NO